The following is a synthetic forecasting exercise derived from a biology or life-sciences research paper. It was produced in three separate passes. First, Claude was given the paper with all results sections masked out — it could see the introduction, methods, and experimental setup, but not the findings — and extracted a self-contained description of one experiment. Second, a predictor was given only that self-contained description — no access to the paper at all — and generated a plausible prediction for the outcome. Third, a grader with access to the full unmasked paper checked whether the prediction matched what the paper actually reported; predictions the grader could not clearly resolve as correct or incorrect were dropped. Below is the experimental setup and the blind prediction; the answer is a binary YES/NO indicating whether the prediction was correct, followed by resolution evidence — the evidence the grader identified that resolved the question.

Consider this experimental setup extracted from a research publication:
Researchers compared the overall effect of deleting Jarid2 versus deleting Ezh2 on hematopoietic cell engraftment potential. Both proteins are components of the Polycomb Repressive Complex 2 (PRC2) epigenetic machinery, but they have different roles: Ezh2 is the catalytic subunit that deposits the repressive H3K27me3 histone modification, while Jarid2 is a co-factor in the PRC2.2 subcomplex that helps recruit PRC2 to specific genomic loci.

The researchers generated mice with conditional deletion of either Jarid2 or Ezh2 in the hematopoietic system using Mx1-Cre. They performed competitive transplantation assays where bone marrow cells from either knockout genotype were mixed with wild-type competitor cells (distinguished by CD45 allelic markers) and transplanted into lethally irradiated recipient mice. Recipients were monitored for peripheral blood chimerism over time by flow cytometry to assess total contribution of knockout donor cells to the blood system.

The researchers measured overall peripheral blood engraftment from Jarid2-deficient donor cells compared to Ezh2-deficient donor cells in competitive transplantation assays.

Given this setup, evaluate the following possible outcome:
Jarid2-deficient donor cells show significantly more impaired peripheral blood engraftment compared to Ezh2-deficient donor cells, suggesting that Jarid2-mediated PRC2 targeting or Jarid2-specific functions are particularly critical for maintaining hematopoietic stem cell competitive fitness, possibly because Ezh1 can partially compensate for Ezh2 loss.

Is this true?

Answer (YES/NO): NO